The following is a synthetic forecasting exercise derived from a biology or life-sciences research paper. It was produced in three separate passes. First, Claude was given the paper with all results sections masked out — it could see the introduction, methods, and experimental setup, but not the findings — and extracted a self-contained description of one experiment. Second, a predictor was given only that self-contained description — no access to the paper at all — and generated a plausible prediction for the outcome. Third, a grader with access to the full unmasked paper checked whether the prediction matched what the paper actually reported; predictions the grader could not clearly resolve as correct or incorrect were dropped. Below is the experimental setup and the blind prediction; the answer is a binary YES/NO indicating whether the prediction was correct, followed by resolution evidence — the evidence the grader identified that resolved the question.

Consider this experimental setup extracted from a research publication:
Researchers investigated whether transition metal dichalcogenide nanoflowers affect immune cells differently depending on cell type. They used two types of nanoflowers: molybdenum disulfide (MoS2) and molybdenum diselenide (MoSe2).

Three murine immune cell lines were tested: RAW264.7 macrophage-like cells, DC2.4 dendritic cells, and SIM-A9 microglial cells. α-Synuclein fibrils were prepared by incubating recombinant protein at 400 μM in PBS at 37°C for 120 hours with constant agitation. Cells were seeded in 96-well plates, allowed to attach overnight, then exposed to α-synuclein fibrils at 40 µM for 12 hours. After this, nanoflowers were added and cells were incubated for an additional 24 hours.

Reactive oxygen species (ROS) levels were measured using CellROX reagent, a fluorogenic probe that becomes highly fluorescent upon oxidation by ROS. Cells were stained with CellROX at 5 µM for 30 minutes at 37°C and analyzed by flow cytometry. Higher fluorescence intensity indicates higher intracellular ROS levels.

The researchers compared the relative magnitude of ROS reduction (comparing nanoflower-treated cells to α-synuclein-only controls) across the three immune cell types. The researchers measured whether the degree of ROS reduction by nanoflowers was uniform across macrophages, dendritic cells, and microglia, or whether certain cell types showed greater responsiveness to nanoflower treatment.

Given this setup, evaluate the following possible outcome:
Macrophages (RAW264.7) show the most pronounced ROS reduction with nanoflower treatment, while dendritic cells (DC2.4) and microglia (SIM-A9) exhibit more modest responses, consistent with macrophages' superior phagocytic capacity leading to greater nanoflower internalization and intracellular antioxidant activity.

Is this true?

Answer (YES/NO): NO